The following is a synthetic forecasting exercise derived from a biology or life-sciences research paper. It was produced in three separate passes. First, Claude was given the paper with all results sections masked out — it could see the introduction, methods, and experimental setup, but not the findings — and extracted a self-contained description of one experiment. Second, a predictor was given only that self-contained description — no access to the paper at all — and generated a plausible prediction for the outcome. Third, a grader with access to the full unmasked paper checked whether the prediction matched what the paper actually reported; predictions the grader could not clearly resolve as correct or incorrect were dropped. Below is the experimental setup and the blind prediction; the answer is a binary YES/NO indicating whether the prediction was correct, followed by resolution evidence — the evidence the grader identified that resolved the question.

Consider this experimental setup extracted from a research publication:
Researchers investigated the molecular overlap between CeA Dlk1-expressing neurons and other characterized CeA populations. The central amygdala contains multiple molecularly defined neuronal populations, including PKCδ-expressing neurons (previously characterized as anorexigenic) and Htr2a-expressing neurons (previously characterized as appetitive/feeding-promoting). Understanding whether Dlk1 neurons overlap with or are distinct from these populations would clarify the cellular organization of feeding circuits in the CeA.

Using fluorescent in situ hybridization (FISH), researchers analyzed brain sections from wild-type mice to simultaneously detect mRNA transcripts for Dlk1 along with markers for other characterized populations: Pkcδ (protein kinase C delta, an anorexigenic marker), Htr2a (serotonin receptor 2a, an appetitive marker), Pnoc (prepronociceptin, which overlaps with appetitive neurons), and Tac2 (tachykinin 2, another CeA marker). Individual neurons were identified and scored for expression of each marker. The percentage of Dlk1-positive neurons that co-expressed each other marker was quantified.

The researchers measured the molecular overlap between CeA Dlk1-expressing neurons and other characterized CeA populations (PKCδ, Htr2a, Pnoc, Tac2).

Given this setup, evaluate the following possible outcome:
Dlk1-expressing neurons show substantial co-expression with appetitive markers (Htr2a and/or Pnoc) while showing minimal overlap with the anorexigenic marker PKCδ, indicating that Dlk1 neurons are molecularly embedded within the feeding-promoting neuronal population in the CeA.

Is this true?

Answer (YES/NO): NO